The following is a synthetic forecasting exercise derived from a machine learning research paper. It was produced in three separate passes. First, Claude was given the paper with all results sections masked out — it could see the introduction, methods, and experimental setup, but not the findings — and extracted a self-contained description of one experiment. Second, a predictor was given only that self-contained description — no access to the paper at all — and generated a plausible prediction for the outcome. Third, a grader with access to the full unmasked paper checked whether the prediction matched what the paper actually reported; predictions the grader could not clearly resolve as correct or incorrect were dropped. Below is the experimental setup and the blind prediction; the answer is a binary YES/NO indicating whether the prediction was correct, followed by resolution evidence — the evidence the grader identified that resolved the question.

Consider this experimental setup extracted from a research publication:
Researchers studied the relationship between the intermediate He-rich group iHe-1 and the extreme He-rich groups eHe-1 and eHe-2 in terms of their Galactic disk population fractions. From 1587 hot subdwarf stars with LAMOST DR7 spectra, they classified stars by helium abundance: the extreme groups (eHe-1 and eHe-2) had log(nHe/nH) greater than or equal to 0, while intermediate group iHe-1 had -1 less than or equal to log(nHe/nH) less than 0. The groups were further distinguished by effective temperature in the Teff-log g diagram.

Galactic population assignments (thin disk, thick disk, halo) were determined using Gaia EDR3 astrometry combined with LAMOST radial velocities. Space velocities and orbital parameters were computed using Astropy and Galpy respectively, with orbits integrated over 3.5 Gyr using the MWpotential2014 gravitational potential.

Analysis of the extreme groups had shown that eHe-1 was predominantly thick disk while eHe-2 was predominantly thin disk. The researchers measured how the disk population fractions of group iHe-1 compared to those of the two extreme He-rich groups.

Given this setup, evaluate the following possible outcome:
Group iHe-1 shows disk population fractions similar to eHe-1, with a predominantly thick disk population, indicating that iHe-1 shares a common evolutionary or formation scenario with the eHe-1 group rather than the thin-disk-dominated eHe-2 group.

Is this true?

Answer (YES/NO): NO